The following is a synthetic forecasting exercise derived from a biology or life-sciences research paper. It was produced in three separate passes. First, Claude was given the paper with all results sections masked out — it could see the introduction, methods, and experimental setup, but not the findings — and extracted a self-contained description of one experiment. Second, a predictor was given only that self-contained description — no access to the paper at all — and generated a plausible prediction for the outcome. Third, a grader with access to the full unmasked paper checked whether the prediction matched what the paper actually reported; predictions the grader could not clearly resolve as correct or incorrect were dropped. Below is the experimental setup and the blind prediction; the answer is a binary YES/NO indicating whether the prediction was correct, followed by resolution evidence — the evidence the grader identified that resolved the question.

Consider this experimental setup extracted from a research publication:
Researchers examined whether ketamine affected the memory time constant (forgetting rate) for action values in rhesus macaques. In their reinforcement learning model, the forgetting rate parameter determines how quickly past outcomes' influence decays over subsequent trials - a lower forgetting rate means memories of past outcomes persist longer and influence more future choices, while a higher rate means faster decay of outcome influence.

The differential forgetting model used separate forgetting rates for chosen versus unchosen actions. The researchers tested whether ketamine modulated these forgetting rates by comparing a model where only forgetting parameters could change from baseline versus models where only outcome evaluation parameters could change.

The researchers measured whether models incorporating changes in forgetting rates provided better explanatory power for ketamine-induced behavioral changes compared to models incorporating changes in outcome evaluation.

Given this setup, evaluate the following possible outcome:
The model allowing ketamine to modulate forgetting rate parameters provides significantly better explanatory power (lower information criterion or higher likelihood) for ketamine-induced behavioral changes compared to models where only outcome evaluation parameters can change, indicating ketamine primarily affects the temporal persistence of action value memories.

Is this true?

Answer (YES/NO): NO